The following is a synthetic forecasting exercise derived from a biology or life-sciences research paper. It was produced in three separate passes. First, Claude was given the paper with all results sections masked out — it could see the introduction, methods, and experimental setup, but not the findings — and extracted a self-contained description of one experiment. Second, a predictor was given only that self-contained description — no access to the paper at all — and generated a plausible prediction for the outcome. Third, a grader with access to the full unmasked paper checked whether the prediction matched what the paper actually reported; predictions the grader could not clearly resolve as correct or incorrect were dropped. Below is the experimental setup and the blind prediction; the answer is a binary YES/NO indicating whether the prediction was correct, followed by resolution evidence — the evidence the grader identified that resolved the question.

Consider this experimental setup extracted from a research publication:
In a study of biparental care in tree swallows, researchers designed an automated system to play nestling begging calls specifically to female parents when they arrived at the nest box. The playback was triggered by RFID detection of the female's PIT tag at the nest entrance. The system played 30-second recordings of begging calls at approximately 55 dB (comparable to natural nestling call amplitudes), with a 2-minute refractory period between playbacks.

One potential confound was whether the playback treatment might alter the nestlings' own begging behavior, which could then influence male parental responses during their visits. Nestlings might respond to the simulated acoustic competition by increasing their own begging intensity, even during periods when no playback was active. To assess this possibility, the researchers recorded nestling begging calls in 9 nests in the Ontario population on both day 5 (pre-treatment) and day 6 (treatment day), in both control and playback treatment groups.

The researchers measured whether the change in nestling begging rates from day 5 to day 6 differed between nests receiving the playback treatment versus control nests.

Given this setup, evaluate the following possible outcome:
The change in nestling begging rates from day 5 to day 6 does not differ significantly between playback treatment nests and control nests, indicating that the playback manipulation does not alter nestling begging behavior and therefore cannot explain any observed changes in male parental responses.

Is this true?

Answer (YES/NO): YES